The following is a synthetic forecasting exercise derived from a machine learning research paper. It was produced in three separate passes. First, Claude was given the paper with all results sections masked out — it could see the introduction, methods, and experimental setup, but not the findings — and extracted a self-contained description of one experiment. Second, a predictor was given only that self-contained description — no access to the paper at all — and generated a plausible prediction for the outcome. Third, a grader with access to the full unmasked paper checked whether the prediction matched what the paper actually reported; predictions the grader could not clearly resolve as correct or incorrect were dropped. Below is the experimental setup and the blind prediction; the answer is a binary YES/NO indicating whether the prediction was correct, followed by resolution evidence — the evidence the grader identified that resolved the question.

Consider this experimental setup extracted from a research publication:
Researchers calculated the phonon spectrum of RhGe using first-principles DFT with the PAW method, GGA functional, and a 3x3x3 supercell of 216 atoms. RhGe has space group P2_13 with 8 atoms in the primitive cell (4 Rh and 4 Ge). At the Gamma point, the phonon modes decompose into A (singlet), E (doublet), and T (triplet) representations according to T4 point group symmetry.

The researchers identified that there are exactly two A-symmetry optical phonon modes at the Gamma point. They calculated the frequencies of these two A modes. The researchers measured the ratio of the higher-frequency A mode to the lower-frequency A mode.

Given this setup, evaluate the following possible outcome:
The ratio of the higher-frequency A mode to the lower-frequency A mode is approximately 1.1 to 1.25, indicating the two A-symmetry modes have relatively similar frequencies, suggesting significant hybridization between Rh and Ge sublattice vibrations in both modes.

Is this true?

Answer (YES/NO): NO